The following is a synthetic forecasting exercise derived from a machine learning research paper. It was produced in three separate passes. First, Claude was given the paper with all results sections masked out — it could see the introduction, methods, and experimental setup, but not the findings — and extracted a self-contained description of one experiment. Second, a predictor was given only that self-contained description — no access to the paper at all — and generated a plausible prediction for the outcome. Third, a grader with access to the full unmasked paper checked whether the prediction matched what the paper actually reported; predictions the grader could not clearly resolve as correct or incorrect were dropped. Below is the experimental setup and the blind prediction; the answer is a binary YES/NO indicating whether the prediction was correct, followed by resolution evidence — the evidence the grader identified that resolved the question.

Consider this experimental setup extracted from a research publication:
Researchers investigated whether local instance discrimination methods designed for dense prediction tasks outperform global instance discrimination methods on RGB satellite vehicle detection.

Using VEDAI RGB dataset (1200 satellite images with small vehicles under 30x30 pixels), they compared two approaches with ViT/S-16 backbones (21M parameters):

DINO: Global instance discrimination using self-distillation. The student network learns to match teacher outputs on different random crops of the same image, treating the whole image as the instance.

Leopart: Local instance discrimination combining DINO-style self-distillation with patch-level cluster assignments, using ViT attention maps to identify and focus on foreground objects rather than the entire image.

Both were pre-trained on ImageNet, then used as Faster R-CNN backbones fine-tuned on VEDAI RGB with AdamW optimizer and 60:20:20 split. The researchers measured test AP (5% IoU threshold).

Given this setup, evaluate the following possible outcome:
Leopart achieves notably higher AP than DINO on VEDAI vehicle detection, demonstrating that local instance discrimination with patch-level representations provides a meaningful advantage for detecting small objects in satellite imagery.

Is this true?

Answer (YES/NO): NO